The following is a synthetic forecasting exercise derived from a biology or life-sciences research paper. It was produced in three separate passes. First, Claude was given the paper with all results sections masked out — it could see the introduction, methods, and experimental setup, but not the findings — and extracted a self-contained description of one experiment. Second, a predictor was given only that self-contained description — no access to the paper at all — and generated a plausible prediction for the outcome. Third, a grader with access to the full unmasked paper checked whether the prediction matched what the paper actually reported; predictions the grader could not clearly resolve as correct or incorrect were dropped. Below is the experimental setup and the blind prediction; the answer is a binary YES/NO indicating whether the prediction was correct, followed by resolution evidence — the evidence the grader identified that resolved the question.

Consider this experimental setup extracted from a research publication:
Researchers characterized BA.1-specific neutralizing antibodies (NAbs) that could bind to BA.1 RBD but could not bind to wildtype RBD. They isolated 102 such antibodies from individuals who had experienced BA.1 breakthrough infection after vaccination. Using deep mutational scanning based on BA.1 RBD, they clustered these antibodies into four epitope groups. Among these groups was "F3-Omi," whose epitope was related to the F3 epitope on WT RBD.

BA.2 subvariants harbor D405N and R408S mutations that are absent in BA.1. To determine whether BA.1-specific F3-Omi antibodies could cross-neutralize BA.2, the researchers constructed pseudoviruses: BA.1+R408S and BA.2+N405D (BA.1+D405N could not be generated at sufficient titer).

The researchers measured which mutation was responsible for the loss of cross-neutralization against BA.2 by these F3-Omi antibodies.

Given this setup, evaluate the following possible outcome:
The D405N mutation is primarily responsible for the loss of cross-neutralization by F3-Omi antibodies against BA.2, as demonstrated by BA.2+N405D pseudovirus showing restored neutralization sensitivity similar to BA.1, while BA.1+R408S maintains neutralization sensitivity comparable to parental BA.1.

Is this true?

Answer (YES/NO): YES